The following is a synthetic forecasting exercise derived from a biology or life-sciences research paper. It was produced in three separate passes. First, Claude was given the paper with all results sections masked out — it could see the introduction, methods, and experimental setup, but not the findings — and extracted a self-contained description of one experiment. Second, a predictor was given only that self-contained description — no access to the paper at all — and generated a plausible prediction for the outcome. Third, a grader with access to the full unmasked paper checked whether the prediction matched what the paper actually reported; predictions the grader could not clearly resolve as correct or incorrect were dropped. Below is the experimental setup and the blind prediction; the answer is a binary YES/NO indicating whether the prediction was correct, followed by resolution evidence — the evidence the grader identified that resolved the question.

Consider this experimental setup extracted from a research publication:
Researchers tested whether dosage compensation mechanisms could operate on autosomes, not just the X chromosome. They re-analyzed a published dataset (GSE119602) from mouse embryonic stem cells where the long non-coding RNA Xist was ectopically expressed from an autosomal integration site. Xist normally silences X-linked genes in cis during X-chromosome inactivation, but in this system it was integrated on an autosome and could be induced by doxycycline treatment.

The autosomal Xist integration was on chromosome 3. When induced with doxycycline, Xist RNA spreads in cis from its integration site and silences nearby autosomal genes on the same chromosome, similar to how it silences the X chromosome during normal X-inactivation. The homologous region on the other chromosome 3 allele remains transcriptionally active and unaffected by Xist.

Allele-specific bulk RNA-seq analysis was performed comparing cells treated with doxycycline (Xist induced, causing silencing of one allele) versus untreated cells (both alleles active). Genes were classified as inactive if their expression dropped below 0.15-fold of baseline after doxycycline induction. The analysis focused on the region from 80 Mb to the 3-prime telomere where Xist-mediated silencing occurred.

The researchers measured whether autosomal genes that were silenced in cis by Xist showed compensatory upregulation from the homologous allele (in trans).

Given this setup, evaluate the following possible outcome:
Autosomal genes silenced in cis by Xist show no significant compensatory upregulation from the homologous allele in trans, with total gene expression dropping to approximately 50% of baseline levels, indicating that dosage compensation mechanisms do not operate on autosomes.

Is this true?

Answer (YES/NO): NO